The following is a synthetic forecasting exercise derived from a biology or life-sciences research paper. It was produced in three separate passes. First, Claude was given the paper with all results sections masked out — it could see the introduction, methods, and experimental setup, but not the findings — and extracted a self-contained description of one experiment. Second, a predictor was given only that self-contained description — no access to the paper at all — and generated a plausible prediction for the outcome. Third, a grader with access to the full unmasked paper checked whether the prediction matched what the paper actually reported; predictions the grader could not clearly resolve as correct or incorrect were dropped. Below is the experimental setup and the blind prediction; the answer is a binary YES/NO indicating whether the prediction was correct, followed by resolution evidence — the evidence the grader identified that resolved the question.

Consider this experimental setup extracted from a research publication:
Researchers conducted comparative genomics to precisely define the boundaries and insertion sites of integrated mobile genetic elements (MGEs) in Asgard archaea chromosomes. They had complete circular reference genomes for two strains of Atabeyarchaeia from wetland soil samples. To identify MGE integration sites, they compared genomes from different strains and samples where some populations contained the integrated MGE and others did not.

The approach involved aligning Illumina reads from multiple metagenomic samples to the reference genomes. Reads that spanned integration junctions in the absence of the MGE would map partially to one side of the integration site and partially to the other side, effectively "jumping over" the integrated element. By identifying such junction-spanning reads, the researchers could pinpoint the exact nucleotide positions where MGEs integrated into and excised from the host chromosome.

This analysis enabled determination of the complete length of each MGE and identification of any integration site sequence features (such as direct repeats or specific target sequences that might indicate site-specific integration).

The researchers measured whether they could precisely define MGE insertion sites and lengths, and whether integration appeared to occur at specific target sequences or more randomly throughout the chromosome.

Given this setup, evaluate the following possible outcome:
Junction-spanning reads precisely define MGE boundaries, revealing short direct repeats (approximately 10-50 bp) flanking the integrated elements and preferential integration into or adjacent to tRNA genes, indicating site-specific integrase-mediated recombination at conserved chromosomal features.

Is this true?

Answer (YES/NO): NO